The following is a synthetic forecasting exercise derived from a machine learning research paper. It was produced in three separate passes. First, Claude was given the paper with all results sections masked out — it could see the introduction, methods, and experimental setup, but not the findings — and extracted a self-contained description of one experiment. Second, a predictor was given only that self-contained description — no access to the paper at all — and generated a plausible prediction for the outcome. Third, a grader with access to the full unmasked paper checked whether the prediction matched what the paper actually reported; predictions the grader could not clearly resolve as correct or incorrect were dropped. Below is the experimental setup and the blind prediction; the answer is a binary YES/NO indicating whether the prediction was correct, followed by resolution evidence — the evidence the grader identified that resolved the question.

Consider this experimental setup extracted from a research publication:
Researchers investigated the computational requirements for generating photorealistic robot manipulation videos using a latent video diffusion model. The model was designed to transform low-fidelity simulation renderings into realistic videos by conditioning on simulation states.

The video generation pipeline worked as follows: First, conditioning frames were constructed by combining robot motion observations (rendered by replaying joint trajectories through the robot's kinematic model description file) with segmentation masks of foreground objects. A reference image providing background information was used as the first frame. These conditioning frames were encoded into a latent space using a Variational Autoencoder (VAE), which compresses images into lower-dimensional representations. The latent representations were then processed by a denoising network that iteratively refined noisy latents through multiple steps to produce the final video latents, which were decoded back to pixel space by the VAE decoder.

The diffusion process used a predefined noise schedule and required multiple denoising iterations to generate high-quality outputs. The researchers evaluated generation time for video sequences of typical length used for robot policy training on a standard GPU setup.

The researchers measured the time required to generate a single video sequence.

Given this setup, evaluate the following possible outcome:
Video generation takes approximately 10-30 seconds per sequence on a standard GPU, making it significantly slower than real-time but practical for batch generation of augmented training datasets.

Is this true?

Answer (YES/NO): NO